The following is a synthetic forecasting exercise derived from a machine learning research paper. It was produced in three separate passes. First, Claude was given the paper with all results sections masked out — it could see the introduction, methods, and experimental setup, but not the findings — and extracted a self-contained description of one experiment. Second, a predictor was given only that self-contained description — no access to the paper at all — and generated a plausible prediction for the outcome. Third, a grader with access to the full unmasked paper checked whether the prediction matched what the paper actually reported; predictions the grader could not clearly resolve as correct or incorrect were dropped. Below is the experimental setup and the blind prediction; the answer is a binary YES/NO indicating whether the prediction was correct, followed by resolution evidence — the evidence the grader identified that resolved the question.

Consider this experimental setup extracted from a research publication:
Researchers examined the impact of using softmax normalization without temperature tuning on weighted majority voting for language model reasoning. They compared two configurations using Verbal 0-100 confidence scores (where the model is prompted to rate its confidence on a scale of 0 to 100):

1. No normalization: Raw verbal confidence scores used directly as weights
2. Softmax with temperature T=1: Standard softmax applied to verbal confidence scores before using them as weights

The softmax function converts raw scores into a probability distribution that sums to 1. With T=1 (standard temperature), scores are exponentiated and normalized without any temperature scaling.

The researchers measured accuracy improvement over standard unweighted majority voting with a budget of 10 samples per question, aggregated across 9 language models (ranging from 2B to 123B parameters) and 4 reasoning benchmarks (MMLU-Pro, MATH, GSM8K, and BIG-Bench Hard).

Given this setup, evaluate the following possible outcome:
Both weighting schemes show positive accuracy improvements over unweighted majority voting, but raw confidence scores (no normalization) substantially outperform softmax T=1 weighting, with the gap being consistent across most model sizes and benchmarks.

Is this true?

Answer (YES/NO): NO